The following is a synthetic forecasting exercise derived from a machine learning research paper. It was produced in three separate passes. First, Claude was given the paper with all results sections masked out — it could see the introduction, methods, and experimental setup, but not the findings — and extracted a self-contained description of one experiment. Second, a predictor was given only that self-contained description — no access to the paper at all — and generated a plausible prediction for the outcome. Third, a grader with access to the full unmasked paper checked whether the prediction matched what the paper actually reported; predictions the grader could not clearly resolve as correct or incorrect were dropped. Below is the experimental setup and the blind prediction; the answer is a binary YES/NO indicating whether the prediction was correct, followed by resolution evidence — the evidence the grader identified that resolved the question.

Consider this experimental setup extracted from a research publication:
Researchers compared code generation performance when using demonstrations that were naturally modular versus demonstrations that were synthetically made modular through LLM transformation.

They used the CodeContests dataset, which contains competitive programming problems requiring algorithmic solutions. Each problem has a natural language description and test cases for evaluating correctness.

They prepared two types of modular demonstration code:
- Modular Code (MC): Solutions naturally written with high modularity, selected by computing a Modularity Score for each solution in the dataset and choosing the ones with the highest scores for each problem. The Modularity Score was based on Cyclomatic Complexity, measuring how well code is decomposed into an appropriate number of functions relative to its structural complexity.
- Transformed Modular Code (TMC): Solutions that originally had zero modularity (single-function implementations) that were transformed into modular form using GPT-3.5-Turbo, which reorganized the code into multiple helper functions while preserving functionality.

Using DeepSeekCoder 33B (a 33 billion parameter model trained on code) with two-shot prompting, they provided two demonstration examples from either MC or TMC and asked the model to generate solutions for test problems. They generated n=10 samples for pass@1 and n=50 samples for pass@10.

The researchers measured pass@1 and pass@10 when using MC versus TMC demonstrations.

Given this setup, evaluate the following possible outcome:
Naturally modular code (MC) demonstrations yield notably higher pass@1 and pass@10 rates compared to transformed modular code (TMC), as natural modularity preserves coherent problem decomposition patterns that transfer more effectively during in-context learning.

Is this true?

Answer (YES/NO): NO